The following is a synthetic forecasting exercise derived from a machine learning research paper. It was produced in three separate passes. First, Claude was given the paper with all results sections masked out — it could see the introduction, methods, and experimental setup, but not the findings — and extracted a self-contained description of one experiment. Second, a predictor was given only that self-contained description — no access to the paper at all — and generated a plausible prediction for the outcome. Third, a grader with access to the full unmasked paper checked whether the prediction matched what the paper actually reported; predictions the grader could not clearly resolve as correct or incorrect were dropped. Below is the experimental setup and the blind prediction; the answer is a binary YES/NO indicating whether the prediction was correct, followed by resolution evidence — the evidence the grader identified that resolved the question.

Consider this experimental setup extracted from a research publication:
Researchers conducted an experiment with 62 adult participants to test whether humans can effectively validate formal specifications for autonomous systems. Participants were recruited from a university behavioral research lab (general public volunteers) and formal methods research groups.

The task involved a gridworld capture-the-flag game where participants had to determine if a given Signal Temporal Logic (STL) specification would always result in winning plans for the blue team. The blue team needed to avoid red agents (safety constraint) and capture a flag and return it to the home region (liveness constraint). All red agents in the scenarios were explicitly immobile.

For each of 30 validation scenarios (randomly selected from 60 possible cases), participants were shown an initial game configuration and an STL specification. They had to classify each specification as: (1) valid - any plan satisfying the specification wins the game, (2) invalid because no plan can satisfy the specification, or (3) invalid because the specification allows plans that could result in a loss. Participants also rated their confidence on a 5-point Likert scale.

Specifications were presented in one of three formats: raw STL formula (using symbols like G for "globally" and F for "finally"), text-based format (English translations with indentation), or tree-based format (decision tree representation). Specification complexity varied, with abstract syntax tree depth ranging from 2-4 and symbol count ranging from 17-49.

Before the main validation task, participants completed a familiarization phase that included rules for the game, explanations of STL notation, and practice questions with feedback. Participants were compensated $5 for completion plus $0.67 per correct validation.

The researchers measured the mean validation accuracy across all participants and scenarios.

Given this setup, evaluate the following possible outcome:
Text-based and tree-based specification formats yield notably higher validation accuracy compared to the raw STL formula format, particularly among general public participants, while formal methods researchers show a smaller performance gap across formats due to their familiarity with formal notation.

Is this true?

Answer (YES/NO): NO